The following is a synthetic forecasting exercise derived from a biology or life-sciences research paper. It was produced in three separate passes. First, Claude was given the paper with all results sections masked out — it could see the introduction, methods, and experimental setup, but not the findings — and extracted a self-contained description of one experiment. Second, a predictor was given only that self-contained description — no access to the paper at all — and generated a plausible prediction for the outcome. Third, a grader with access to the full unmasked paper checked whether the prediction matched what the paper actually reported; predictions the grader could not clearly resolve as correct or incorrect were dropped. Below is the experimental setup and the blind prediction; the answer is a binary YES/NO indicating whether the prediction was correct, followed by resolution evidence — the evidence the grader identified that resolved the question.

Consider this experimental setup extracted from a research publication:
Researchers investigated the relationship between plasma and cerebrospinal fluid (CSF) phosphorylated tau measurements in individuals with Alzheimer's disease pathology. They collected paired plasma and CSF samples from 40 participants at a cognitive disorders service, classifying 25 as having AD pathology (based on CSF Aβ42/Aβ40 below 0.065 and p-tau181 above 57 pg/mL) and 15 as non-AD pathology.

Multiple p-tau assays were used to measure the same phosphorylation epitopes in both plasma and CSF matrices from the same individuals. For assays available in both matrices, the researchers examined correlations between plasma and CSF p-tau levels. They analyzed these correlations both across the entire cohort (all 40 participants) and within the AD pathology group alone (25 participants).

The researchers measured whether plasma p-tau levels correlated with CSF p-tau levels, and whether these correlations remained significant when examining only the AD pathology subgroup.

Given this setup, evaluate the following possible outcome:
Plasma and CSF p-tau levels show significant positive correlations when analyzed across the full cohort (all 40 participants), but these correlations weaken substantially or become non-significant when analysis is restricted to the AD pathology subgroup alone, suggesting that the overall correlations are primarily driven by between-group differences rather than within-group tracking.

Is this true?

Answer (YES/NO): YES